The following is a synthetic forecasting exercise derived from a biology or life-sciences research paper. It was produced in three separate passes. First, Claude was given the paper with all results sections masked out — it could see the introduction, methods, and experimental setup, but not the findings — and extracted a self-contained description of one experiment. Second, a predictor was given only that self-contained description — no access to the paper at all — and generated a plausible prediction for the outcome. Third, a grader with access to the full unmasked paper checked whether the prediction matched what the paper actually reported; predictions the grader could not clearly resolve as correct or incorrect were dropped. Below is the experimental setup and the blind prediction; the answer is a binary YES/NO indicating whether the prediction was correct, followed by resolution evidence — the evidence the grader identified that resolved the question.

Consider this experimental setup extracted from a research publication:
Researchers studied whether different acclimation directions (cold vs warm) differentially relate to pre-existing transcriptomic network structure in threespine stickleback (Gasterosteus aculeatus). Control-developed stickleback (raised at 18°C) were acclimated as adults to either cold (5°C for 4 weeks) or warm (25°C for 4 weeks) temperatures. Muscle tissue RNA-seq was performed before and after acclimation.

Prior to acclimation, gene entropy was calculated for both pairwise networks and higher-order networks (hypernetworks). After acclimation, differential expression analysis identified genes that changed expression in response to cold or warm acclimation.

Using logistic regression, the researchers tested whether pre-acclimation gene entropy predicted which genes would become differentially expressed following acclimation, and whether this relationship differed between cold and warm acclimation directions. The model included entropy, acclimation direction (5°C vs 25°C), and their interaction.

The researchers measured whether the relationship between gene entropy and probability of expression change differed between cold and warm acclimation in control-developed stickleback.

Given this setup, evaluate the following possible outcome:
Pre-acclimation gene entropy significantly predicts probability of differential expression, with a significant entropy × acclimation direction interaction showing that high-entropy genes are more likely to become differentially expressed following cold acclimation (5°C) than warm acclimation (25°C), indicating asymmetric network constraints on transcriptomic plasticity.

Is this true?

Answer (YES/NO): NO